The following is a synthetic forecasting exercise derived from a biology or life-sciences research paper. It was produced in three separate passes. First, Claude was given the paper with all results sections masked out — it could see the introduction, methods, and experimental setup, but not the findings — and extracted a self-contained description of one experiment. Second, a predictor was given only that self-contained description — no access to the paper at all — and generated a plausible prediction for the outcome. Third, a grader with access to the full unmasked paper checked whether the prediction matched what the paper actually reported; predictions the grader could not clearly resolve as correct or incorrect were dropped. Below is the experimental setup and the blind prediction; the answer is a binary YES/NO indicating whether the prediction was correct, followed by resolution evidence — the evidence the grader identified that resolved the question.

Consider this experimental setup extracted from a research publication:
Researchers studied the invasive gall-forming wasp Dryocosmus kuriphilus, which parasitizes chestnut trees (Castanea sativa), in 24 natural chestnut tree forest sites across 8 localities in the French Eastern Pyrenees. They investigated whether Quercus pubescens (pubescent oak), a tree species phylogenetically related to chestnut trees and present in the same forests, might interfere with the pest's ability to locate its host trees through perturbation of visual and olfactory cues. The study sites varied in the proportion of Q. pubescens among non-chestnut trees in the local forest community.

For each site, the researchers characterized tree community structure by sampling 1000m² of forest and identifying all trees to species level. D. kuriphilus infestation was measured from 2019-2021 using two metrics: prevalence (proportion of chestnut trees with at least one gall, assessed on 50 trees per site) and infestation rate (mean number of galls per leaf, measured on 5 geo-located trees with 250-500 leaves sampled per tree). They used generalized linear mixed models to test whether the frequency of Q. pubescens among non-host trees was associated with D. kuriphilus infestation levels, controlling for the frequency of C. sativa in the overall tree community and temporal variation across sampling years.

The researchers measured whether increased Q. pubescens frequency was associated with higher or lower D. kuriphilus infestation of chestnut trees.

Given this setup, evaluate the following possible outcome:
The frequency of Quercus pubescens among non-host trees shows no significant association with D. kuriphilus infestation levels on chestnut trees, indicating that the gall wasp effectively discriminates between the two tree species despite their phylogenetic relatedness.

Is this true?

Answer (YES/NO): NO